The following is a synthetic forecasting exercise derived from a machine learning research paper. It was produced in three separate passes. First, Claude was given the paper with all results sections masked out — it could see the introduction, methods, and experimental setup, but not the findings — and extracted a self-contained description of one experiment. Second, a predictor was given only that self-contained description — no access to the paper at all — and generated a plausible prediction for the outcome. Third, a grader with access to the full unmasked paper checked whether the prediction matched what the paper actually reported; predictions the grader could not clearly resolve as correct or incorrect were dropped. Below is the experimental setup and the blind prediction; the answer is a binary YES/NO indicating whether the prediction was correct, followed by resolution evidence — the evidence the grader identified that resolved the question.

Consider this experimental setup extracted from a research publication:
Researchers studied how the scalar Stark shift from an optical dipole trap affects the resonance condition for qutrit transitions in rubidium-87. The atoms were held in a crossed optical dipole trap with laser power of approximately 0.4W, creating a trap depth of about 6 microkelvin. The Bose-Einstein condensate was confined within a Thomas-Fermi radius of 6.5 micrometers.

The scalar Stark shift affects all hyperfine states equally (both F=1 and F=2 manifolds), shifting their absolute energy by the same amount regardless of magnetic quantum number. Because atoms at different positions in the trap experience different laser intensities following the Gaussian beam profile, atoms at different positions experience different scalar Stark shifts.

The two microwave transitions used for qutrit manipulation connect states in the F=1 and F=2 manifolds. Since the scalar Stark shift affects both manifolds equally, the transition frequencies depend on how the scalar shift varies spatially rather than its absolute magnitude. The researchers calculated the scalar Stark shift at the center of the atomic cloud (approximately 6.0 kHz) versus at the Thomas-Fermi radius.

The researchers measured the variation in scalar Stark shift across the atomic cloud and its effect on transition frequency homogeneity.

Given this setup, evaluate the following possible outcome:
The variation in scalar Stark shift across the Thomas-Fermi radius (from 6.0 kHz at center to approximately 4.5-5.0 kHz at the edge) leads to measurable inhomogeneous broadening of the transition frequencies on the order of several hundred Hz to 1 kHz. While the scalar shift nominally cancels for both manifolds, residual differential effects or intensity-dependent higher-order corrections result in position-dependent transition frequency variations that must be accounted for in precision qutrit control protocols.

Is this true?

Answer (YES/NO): NO